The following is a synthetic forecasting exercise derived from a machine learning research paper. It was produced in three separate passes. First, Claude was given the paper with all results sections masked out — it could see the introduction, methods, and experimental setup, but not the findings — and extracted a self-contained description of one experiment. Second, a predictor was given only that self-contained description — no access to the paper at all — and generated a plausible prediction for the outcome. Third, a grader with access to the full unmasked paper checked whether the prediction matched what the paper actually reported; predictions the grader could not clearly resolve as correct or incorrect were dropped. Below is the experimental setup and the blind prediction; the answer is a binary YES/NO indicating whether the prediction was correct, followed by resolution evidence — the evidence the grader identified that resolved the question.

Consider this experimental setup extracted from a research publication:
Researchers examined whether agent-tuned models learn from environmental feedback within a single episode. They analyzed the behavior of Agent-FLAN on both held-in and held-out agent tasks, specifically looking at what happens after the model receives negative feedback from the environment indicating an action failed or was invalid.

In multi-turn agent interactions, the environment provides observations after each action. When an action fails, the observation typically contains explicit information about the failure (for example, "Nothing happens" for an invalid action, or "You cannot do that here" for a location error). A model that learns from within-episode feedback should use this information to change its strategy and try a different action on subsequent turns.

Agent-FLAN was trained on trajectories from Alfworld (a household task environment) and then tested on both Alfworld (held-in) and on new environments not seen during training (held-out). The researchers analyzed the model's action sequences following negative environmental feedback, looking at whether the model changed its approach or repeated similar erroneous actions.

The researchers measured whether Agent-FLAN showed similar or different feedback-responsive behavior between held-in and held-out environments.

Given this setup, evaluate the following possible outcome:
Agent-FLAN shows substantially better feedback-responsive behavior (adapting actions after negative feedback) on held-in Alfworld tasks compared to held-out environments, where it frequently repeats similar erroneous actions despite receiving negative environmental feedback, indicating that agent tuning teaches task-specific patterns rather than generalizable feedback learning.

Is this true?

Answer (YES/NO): YES